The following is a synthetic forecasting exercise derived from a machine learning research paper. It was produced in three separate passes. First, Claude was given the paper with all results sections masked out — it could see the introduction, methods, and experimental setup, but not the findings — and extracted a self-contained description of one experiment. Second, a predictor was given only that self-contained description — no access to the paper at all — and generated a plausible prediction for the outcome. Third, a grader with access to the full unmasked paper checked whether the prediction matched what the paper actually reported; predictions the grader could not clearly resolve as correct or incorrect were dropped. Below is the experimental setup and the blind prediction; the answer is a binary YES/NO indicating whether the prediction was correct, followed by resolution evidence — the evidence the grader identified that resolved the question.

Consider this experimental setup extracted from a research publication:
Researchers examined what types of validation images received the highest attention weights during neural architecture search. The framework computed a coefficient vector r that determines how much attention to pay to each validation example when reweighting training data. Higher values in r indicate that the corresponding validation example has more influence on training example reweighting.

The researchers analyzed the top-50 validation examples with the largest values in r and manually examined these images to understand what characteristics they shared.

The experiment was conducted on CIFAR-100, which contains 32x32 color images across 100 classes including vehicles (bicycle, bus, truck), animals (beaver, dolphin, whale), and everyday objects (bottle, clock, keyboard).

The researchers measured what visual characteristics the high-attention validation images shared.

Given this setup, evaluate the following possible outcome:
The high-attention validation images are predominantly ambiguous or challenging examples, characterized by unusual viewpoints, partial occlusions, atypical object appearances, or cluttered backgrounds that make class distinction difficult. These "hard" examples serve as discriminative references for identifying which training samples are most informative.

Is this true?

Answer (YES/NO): YES